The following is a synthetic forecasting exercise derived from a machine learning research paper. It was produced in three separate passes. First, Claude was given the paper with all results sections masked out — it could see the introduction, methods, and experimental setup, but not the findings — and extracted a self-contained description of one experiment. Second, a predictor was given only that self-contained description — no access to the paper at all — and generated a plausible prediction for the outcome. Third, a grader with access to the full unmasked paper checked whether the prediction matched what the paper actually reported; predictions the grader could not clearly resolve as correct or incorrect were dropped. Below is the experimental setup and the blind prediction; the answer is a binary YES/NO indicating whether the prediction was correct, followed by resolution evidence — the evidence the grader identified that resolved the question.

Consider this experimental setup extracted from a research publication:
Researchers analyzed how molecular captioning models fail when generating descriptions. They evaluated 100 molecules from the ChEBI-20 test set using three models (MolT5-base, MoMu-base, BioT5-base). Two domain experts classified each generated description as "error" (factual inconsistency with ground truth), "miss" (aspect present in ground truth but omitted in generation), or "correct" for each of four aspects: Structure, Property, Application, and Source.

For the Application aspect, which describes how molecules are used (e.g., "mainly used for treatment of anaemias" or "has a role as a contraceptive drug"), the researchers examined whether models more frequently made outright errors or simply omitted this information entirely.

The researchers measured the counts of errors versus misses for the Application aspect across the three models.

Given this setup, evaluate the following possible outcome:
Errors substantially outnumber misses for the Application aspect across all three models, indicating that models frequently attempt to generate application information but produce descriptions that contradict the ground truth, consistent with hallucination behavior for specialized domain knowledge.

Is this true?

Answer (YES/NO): NO